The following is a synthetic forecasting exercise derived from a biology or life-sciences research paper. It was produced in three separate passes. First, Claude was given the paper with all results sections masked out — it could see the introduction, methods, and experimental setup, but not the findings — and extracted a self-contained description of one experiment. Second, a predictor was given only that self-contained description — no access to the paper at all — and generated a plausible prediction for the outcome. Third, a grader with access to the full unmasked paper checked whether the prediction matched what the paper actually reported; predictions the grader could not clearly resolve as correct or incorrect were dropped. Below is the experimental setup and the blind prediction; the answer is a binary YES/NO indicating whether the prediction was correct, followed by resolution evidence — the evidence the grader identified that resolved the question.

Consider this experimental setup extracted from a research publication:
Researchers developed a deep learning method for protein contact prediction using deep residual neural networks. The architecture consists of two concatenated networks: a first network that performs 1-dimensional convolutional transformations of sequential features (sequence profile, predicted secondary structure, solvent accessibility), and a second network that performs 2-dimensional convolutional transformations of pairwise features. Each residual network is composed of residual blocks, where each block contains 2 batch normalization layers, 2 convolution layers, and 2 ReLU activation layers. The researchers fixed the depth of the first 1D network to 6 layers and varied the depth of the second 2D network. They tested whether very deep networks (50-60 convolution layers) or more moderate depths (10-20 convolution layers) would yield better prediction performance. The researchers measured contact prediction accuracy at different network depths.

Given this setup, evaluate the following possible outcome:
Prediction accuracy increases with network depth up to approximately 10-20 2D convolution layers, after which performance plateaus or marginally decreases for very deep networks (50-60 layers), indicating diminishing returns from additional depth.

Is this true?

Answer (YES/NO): NO